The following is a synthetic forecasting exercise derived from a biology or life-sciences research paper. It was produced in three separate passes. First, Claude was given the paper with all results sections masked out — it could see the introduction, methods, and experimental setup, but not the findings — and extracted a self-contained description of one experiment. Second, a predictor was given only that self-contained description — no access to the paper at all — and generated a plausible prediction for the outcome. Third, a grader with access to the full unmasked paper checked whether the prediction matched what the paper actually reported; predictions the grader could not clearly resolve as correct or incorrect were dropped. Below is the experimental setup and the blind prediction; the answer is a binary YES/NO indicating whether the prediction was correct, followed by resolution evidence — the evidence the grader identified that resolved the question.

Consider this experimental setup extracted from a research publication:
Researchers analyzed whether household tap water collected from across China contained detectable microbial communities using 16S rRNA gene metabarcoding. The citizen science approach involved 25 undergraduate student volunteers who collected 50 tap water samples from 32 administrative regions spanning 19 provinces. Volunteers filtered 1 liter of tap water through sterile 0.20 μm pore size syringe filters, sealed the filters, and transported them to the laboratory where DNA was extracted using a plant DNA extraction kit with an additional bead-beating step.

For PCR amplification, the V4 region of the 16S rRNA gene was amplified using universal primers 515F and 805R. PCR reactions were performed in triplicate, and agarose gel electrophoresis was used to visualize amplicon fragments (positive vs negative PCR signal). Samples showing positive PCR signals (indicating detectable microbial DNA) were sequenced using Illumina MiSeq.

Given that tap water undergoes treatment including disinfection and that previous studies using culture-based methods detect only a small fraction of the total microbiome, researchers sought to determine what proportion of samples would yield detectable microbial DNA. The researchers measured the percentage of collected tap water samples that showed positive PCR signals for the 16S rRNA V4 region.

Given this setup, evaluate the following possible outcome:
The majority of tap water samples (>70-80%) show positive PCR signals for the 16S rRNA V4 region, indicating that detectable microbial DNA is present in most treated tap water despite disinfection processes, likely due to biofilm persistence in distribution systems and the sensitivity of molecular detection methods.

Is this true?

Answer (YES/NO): YES